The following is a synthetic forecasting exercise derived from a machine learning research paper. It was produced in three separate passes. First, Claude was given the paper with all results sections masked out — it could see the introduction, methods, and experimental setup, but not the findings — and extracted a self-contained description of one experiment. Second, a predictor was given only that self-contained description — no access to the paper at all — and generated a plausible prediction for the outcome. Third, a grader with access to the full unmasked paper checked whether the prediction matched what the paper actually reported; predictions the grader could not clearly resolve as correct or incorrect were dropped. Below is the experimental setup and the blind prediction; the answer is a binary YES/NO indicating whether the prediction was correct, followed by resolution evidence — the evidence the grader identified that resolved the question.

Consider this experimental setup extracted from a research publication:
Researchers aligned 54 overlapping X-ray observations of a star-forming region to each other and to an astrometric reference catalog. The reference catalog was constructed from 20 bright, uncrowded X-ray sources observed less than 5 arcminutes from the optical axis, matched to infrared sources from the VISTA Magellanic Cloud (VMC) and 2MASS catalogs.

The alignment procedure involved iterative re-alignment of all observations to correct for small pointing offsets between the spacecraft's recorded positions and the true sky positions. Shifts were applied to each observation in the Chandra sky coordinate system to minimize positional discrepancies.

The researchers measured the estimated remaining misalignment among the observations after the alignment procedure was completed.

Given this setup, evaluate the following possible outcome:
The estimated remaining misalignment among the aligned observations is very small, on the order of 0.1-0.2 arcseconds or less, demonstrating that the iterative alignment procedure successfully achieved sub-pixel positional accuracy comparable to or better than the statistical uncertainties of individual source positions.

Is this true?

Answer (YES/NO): NO